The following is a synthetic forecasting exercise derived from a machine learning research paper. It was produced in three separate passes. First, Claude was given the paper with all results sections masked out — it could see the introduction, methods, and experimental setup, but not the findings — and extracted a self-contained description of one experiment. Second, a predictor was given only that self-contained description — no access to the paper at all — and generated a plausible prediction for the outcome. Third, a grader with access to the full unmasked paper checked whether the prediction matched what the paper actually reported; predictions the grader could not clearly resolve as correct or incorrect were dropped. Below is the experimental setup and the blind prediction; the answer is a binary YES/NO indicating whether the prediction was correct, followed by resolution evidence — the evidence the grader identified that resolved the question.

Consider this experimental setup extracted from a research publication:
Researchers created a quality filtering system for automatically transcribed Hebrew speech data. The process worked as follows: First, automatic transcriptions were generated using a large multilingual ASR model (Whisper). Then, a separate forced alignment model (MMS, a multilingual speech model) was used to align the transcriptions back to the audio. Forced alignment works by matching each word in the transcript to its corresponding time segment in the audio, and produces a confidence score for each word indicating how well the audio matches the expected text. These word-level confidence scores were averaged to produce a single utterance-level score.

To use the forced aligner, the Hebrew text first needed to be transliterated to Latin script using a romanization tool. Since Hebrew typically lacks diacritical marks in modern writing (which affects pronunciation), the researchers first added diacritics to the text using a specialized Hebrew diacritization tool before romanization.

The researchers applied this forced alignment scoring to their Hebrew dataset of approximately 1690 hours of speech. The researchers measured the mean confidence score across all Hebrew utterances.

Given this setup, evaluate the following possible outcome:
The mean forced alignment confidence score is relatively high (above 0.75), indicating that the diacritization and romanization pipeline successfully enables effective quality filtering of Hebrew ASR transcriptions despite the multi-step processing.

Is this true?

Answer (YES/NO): NO